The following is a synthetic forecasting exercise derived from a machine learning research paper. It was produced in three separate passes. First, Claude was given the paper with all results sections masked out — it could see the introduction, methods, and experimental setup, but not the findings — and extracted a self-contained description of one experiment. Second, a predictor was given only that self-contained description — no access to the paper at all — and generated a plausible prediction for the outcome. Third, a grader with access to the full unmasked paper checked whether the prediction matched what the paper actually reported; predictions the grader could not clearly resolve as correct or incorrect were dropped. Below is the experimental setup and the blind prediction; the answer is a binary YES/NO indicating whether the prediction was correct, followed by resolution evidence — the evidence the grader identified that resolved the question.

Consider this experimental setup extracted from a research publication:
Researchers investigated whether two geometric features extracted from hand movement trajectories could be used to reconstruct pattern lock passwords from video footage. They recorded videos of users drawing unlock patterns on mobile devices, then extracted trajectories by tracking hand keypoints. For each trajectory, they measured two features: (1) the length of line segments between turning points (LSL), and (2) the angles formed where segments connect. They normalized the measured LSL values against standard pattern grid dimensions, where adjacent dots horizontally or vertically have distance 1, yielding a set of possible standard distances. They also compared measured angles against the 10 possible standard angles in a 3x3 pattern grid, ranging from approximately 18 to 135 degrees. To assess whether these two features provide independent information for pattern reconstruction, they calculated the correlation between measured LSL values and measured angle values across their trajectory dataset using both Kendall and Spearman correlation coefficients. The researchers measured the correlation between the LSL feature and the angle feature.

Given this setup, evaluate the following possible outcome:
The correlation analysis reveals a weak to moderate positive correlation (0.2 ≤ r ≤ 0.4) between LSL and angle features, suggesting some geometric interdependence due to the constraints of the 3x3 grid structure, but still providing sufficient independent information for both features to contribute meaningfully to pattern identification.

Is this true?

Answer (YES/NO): NO